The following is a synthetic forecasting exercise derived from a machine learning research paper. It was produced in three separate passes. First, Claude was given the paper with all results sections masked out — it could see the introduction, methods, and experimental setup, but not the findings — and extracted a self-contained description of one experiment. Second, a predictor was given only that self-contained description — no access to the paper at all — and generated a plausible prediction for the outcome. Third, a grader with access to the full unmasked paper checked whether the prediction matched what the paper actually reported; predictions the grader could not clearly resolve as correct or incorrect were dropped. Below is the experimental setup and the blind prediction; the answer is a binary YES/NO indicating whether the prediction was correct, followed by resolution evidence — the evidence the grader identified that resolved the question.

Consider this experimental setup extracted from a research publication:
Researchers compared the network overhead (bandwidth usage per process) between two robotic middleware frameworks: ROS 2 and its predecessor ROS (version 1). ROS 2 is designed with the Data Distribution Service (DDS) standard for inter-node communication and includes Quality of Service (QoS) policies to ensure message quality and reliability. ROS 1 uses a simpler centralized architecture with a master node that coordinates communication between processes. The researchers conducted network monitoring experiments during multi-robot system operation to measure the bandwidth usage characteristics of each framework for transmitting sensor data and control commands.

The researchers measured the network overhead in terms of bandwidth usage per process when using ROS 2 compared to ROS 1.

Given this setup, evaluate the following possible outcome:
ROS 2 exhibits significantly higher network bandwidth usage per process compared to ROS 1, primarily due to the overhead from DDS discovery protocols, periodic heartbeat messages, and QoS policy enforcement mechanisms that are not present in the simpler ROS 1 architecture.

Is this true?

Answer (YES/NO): YES